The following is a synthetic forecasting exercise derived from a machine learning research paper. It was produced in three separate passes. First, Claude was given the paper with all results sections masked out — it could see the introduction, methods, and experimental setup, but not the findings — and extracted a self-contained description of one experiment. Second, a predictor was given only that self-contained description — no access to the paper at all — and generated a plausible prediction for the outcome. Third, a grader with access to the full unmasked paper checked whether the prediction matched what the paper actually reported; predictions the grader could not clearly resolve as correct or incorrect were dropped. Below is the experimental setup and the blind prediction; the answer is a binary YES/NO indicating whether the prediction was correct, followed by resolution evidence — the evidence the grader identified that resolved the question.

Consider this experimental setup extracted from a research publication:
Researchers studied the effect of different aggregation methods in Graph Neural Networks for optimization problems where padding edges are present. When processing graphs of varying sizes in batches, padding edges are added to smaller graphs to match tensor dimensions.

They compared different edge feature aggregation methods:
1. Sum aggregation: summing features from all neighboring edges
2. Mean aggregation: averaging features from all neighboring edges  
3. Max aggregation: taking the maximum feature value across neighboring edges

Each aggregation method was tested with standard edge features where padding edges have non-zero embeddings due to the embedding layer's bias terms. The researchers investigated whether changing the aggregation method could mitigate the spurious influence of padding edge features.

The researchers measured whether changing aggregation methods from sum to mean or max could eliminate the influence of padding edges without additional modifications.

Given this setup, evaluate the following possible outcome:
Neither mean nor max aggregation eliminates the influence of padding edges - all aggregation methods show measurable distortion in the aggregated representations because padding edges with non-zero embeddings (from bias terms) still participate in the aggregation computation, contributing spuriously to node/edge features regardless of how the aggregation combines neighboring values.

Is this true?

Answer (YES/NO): YES